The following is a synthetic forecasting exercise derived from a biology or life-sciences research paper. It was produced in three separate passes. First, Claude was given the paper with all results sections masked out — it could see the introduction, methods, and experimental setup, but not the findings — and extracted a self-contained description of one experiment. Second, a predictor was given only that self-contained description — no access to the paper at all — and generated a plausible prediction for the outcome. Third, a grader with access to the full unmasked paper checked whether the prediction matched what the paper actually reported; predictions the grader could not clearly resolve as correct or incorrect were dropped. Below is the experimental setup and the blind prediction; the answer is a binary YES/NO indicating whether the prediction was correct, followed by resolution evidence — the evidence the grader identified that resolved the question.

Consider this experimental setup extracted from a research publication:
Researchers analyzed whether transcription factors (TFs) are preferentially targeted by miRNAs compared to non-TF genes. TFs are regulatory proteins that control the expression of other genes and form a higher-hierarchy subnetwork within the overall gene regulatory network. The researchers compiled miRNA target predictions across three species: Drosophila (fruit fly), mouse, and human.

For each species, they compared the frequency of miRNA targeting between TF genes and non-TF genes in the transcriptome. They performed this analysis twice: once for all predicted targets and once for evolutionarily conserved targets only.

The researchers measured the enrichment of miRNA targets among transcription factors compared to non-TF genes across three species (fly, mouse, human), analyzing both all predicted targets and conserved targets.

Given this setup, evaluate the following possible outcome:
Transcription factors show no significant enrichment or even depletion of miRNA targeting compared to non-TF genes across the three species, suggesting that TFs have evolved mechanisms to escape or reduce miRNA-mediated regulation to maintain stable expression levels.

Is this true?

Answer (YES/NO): NO